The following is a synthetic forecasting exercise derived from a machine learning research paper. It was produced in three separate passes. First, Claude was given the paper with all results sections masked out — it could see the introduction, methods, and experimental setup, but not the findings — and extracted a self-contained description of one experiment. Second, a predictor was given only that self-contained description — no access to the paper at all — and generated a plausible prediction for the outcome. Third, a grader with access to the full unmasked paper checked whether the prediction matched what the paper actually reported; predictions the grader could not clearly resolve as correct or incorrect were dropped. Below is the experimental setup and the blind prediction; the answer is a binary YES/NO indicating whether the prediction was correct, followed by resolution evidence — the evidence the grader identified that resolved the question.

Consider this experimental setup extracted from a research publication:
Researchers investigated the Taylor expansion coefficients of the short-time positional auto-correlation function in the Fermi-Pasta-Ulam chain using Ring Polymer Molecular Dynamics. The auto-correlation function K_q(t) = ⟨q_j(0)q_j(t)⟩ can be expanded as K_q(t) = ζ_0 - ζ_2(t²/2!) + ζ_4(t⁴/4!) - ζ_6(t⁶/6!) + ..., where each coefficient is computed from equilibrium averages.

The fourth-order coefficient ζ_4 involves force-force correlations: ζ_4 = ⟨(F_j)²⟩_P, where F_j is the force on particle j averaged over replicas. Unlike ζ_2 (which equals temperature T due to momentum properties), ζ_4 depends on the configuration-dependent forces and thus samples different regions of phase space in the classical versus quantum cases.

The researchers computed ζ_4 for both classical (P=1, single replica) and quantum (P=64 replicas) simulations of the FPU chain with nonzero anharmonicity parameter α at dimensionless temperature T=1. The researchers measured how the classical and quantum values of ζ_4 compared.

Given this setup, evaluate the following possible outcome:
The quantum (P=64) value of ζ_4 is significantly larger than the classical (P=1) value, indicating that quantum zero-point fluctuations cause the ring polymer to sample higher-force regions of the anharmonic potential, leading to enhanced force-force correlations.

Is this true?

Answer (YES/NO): NO